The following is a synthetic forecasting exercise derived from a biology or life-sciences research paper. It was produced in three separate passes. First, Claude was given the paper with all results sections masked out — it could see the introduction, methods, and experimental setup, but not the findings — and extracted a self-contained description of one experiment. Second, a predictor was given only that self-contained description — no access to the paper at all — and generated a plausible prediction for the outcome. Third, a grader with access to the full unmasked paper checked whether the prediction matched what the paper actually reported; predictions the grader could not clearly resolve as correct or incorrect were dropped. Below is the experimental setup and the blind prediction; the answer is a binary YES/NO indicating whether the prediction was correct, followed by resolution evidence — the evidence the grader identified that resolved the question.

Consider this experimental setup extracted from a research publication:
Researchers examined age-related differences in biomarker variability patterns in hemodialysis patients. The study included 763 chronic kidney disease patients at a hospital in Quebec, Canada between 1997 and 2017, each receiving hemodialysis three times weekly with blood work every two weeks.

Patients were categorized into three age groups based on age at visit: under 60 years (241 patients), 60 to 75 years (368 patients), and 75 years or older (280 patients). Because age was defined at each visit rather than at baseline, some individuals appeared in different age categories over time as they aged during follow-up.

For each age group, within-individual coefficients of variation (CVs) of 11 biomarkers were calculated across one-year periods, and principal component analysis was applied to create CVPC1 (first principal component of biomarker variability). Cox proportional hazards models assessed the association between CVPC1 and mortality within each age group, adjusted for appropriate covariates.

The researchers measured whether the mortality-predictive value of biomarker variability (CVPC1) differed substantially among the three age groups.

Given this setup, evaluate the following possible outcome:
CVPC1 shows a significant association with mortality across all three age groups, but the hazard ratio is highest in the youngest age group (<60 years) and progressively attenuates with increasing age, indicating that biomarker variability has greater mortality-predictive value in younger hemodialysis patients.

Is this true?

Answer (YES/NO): NO